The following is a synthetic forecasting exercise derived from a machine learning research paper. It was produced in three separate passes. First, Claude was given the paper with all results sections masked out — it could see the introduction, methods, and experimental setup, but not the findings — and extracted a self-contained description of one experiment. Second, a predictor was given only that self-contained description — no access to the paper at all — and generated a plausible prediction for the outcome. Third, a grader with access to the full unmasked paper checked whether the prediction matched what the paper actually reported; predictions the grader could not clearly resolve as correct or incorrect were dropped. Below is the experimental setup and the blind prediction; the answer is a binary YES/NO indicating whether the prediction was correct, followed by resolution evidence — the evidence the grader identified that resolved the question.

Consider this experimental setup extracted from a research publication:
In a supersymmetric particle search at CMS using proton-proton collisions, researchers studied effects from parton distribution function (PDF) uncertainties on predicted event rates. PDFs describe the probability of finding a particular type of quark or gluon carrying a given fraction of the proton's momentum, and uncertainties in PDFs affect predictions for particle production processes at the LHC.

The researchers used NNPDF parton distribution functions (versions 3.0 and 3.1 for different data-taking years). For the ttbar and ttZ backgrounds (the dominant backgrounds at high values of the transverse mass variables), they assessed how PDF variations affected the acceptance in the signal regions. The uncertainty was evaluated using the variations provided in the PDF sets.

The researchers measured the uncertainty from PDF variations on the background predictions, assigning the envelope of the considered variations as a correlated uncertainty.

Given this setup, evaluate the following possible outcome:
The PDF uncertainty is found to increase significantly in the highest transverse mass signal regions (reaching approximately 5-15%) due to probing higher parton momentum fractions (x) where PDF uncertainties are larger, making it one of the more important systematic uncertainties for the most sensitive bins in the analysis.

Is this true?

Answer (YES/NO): NO